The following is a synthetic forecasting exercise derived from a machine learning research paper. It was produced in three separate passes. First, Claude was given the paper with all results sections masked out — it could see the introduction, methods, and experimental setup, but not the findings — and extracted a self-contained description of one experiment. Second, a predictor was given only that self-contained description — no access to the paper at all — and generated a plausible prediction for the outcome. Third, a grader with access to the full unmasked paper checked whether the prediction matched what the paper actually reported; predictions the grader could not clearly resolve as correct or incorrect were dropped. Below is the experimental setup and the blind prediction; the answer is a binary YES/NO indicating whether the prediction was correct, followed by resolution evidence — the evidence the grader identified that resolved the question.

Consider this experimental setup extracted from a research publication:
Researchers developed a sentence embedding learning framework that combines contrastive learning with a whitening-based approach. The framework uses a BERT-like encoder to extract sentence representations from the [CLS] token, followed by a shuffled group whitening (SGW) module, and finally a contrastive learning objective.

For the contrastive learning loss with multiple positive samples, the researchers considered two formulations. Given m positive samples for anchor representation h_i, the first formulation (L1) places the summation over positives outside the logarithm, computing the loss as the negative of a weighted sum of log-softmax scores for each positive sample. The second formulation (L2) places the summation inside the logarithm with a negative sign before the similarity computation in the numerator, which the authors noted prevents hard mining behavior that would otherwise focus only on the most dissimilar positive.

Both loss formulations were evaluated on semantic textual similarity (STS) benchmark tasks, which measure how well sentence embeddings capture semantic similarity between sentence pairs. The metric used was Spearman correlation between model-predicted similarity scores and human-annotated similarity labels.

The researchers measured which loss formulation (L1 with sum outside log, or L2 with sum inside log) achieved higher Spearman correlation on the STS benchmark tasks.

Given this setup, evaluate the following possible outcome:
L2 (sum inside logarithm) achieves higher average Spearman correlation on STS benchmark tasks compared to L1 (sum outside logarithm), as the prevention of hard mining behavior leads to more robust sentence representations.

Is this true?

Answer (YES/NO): NO